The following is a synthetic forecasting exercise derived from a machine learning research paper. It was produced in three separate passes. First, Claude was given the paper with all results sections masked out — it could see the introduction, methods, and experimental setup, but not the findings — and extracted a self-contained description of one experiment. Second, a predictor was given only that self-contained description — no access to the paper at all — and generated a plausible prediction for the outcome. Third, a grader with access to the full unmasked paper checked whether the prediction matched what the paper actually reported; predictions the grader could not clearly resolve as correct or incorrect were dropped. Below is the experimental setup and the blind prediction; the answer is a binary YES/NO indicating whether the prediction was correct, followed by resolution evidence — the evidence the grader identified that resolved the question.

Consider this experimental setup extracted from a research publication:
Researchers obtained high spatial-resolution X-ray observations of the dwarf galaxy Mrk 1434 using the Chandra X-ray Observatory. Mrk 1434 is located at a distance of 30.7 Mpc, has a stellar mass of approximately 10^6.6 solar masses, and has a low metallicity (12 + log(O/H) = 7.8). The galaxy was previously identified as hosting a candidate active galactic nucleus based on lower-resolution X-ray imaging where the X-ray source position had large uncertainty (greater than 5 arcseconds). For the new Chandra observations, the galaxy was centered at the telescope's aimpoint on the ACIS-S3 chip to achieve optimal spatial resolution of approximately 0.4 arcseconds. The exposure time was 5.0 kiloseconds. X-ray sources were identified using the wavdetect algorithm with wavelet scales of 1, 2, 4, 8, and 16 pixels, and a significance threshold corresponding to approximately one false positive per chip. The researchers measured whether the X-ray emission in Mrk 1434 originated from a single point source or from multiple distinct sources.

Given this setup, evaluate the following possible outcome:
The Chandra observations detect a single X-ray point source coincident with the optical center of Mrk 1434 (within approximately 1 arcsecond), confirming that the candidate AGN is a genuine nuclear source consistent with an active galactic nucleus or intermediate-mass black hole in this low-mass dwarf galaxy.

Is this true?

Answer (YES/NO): NO